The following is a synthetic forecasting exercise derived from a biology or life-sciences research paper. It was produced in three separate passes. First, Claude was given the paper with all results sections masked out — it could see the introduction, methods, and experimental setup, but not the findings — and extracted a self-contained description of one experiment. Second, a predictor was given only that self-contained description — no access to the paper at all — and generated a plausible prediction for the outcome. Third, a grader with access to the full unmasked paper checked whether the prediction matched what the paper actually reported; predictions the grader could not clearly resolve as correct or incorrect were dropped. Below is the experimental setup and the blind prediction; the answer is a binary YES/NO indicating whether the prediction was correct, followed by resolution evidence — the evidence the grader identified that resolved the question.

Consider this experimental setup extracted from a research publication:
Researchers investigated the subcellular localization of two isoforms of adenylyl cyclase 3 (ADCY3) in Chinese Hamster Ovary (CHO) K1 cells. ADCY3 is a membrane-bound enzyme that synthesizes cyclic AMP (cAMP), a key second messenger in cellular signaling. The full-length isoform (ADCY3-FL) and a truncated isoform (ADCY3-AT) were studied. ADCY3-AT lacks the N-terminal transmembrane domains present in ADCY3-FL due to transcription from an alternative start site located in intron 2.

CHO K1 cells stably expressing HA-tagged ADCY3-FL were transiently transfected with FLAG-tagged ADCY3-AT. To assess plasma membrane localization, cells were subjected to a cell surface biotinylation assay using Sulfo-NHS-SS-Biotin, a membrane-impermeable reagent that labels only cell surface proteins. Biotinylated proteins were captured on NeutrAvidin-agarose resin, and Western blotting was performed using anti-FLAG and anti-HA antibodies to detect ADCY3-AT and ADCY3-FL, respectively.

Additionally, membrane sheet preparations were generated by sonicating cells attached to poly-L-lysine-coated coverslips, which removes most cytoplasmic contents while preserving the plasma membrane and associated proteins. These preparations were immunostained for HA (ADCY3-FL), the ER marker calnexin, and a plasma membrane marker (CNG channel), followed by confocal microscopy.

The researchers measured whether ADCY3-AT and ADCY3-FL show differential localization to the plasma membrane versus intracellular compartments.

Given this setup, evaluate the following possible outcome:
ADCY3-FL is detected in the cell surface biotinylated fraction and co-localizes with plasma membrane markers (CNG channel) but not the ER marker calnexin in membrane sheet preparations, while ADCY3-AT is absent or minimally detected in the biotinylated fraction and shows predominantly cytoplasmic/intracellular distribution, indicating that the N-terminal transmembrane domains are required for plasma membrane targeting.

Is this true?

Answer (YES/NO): YES